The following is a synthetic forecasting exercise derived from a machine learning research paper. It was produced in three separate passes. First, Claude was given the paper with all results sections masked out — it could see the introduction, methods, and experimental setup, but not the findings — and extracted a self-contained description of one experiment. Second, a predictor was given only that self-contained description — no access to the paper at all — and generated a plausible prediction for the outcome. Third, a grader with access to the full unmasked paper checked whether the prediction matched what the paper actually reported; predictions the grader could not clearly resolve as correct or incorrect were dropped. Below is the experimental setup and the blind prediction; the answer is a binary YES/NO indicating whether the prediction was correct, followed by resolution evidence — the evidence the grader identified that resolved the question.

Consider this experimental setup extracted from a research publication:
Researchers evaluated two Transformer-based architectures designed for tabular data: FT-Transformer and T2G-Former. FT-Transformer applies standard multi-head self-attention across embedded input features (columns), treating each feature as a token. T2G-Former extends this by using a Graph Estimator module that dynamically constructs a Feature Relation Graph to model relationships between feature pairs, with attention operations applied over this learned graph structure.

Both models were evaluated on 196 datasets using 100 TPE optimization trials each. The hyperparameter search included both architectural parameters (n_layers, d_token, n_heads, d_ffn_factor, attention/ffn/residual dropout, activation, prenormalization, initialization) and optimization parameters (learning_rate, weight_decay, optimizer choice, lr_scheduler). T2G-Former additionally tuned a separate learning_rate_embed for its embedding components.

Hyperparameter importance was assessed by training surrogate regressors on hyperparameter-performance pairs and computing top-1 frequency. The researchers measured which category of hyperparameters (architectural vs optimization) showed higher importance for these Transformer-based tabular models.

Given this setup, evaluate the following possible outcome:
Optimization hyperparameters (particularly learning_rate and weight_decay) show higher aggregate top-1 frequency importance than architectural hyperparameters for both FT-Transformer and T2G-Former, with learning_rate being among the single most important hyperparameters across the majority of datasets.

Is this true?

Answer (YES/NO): NO